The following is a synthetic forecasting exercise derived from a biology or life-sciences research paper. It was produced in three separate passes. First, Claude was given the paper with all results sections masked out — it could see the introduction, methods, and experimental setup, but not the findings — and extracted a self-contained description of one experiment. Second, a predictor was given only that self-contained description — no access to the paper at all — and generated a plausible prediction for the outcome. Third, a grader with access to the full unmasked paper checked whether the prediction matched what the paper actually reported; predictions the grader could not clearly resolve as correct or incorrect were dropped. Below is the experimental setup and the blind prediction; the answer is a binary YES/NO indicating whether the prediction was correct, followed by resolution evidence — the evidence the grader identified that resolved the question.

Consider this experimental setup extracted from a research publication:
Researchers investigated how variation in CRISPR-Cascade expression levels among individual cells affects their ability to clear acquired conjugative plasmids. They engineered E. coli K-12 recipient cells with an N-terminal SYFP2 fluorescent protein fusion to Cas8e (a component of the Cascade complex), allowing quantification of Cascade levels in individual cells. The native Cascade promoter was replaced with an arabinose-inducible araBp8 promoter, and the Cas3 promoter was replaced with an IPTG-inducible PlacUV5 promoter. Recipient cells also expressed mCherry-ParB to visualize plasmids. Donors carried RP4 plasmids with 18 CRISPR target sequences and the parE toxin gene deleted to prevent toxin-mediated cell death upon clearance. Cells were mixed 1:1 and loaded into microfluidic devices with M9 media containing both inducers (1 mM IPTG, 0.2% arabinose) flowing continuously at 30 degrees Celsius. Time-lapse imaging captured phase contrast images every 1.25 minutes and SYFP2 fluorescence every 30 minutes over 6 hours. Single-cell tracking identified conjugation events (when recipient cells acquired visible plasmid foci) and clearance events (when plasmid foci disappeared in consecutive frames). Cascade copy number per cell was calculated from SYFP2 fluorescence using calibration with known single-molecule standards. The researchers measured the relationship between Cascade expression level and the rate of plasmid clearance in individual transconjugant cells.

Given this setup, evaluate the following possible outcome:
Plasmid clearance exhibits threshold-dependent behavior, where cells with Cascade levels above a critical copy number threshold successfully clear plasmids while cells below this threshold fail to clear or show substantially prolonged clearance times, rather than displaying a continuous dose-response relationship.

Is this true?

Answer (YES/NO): NO